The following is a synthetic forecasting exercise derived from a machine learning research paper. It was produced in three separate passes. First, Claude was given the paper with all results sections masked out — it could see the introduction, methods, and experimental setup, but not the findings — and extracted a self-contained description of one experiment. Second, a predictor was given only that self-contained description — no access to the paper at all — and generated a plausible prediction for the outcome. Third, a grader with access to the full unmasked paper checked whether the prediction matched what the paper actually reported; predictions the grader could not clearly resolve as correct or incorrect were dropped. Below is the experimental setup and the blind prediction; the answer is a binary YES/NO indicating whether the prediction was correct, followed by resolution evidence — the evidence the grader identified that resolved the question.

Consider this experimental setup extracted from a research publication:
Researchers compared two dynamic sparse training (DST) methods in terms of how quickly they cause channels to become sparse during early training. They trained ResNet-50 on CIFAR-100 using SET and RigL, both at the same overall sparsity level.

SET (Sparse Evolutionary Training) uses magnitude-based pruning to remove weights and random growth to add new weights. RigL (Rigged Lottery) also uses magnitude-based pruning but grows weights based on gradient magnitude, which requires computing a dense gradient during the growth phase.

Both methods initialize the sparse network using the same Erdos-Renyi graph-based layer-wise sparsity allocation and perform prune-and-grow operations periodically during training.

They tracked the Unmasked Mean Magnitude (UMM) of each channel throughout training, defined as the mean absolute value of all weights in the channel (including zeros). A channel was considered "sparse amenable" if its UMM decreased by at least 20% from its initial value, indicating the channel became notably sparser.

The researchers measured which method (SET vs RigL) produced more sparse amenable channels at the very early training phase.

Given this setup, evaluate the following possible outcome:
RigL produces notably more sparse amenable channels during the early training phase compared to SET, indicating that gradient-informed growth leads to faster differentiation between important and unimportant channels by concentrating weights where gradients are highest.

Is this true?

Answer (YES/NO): YES